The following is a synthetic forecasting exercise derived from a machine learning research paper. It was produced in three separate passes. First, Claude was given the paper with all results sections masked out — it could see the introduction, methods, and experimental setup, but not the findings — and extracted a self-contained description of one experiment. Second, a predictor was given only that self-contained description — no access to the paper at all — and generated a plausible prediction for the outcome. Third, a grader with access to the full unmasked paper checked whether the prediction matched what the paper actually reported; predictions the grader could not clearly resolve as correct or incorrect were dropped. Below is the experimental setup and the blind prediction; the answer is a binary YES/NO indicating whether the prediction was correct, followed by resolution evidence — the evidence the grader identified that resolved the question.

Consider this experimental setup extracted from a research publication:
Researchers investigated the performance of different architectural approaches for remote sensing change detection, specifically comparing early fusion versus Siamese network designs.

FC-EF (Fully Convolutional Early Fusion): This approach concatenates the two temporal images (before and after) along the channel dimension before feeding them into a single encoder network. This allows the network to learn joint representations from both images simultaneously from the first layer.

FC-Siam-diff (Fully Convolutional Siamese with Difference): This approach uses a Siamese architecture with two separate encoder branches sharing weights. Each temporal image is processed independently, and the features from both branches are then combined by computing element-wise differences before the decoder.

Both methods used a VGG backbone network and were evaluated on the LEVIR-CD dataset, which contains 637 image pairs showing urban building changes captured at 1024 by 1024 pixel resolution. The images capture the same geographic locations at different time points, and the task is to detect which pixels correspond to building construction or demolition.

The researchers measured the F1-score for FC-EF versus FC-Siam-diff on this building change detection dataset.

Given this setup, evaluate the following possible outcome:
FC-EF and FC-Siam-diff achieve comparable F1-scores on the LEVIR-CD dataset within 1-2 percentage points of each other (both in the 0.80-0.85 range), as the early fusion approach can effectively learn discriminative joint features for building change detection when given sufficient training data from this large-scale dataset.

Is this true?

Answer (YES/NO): NO